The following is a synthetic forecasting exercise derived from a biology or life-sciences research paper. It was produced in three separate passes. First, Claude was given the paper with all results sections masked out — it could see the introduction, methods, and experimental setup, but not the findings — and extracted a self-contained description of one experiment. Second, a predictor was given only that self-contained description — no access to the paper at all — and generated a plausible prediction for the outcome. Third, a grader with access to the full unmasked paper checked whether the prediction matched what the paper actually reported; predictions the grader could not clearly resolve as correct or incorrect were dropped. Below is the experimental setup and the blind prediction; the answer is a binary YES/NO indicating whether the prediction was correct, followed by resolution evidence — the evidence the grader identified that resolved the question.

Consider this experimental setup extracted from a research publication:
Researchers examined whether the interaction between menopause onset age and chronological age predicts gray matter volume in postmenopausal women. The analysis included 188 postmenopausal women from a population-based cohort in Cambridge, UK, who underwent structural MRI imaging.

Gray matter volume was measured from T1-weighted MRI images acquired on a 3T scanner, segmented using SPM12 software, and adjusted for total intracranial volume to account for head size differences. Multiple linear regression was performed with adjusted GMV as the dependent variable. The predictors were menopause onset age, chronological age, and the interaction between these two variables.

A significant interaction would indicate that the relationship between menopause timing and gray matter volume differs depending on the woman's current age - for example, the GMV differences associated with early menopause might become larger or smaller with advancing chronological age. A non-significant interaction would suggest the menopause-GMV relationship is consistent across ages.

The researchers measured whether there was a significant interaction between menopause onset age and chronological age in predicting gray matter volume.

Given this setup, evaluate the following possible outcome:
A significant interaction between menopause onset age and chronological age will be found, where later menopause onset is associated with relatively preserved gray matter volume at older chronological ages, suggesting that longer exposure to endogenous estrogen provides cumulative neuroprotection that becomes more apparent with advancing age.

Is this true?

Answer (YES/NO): NO